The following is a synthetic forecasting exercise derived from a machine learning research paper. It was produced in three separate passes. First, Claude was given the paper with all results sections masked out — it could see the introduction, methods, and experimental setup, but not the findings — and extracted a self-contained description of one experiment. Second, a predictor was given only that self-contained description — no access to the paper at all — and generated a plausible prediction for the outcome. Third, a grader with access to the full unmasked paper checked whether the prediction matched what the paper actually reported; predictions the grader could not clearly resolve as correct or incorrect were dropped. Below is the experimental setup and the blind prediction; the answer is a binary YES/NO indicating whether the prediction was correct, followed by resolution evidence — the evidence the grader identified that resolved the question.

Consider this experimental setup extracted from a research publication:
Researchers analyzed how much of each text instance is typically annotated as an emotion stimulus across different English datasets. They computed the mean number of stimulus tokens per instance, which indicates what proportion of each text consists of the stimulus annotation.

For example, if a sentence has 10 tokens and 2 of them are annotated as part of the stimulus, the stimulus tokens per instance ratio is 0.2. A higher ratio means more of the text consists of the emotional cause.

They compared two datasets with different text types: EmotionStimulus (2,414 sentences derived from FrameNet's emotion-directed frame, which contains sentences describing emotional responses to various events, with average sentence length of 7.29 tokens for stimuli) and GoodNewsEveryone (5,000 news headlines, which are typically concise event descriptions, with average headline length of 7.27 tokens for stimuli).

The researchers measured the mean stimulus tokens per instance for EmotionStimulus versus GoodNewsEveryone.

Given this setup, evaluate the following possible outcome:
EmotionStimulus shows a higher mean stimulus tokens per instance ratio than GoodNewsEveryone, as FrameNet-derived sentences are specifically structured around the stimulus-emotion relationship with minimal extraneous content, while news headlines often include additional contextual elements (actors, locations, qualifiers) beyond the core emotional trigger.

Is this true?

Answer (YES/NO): NO